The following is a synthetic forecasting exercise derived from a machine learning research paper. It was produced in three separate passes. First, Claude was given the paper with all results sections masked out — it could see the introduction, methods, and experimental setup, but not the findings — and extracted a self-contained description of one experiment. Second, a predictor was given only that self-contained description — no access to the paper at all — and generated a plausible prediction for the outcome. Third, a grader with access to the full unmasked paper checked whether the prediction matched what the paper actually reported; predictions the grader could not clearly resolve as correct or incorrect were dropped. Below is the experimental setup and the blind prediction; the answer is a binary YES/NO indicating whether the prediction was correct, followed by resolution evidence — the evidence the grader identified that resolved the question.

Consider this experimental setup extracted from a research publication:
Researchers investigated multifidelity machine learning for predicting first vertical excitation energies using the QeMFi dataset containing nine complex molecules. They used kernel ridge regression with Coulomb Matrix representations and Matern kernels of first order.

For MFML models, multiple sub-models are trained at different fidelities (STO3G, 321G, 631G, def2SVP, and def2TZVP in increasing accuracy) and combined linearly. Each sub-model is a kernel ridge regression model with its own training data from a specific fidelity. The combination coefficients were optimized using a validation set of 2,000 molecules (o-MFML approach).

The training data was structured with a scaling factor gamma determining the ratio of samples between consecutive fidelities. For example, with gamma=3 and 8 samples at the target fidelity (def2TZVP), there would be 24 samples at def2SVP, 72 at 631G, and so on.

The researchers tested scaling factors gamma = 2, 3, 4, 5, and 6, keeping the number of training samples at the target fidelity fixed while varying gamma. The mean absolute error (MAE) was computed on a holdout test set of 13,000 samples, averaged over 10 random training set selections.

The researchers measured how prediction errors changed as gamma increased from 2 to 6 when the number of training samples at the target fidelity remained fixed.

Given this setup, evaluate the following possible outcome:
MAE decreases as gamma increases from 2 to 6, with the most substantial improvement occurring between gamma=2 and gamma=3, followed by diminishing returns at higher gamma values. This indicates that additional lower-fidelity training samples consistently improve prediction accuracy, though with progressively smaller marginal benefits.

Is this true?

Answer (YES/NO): YES